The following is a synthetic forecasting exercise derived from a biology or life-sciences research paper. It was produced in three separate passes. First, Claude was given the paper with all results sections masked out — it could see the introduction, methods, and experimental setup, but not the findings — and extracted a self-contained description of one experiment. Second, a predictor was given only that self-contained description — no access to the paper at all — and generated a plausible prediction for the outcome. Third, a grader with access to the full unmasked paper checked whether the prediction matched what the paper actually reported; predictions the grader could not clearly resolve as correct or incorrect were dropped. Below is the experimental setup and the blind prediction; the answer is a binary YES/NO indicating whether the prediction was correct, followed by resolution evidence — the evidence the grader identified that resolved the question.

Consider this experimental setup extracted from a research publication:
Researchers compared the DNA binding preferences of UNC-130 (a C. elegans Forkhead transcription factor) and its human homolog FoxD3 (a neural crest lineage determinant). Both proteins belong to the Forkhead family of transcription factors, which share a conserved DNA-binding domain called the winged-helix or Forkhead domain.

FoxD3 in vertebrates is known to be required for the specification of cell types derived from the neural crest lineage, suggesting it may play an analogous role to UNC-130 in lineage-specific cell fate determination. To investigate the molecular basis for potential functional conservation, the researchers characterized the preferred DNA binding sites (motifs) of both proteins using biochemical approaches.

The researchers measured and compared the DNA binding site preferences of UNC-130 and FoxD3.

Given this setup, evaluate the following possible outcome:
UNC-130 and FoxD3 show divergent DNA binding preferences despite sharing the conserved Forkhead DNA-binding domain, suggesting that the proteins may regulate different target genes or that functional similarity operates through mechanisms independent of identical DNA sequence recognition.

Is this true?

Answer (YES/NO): NO